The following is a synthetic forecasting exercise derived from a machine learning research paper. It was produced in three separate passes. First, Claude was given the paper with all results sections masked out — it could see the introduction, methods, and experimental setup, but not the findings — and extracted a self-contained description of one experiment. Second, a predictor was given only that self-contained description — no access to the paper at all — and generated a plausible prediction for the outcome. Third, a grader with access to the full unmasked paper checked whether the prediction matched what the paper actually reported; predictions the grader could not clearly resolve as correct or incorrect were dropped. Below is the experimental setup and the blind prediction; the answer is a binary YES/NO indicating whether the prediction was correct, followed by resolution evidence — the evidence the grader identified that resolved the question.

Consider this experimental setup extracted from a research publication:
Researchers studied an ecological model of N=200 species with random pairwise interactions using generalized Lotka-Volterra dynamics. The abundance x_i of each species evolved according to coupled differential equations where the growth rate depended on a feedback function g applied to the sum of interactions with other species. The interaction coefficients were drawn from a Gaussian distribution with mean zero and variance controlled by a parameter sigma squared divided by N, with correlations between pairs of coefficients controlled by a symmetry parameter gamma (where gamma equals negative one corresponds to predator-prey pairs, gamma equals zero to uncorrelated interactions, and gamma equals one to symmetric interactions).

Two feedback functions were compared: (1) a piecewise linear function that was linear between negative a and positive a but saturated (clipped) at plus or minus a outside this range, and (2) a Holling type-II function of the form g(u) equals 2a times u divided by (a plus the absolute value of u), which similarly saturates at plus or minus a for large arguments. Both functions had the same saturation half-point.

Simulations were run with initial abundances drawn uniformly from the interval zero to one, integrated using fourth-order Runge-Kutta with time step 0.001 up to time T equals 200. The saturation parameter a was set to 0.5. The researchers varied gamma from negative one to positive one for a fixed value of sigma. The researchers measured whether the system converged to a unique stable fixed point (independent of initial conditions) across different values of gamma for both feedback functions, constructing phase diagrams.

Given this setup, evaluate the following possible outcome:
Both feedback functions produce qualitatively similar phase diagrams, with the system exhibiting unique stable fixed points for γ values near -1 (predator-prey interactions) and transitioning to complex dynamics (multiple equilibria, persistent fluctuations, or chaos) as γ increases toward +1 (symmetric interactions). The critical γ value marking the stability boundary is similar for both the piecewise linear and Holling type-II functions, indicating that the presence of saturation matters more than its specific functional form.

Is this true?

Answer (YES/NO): YES